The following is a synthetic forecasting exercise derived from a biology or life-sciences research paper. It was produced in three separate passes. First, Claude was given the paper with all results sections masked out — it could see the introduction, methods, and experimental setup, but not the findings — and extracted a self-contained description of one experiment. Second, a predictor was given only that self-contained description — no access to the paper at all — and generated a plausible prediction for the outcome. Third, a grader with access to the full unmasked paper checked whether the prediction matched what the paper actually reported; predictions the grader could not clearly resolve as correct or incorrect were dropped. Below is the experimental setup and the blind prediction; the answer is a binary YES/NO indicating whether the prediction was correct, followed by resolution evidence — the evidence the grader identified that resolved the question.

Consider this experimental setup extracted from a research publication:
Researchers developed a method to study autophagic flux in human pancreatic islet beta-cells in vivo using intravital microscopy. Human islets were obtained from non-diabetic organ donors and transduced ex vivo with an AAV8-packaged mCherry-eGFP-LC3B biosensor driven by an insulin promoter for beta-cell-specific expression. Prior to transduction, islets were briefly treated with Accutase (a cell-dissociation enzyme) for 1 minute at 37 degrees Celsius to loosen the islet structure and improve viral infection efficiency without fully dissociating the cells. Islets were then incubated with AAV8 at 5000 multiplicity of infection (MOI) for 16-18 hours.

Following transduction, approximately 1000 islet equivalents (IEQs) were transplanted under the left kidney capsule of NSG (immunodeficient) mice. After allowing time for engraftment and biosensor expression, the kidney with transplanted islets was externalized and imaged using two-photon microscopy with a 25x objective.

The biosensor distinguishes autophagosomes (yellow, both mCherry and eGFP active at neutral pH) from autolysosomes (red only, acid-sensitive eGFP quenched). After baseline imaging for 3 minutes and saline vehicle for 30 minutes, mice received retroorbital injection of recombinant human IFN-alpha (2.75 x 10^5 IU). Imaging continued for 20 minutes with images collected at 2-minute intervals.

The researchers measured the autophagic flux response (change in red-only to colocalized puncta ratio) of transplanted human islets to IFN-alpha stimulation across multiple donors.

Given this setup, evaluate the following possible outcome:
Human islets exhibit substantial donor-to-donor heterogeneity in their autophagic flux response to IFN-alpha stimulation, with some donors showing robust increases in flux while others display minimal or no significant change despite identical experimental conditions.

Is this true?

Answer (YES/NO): YES